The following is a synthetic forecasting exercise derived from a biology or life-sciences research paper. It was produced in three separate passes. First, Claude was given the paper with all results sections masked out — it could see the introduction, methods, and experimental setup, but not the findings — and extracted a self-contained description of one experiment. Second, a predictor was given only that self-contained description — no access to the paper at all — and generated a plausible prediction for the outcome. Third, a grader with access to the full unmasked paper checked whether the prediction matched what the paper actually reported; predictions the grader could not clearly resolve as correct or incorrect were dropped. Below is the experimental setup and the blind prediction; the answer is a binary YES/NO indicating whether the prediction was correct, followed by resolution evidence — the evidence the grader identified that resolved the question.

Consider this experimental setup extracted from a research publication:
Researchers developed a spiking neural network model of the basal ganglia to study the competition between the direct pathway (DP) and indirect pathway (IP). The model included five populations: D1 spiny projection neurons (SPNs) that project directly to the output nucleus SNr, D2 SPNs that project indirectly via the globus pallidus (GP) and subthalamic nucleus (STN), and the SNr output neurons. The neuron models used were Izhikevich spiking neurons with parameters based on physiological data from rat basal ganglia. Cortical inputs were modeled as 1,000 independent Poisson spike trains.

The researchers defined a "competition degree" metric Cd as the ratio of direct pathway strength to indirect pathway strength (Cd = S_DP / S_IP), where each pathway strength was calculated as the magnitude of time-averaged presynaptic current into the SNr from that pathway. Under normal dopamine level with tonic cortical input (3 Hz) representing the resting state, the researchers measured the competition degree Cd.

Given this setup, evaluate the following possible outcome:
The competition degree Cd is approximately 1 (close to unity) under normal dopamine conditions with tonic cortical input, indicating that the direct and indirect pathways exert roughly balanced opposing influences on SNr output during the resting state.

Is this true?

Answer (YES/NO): YES